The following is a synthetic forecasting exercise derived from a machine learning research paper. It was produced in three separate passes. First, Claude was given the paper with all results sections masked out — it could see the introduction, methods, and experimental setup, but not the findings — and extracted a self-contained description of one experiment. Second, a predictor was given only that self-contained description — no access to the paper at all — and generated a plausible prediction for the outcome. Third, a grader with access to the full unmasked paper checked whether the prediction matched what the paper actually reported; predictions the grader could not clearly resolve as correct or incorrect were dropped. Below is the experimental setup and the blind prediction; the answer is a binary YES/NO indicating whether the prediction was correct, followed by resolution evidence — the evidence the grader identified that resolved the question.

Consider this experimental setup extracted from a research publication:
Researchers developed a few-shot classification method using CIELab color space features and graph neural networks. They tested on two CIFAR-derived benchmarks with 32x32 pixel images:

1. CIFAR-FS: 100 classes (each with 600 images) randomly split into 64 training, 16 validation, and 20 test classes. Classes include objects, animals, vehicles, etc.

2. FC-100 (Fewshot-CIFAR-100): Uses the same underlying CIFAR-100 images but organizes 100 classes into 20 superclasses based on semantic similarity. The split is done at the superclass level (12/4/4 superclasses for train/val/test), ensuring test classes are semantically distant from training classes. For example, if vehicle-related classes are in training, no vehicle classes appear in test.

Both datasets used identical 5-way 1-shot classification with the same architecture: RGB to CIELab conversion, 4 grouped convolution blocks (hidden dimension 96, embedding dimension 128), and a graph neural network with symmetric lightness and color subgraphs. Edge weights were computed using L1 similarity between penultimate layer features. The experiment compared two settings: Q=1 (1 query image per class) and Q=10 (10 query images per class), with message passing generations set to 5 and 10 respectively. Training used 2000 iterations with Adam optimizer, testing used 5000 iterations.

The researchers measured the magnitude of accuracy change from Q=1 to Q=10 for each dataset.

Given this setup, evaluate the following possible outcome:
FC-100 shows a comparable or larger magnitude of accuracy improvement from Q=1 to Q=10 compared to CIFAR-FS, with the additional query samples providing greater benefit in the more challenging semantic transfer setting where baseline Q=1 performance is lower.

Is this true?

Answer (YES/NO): NO